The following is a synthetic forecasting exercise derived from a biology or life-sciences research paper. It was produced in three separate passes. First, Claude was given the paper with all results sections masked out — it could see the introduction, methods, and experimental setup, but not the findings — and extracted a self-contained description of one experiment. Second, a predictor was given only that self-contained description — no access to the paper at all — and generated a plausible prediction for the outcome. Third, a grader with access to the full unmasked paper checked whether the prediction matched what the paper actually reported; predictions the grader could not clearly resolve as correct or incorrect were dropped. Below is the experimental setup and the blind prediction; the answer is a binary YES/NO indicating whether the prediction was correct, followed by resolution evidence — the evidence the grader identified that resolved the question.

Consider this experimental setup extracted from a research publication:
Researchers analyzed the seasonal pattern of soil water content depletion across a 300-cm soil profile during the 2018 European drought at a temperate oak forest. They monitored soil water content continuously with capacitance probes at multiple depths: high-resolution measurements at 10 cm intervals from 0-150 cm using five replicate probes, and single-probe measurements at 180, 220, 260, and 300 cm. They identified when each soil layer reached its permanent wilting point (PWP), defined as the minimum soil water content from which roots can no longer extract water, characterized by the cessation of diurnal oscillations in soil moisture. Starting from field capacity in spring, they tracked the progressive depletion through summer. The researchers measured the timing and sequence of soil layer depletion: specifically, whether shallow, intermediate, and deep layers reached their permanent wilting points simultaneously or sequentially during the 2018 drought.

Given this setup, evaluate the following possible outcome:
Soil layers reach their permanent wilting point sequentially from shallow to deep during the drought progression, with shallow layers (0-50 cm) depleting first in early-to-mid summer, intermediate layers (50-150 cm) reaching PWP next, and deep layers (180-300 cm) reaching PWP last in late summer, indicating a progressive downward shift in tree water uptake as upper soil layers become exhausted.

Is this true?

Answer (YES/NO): NO